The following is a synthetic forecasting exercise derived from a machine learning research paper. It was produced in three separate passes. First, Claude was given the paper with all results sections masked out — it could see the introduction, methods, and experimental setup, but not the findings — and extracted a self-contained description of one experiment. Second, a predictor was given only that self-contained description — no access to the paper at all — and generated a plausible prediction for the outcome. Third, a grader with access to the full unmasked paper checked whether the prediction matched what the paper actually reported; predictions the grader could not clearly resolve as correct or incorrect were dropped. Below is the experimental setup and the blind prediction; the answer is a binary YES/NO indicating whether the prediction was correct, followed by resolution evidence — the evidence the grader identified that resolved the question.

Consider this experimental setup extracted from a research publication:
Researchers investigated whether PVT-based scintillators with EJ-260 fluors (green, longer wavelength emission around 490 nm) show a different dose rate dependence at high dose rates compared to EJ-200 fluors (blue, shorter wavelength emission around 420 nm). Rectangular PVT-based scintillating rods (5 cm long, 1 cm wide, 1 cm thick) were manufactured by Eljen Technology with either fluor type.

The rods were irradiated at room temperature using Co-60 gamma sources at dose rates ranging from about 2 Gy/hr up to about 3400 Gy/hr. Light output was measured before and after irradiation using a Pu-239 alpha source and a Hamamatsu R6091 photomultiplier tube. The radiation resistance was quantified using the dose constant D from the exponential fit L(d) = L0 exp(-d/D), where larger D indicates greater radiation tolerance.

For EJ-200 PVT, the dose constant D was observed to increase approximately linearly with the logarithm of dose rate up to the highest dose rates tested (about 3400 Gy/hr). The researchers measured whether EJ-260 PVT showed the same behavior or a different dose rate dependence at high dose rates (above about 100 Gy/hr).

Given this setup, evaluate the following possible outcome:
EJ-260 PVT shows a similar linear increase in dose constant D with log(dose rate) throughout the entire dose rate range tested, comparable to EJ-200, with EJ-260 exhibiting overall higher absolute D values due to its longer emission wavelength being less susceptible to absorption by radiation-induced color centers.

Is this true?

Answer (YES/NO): NO